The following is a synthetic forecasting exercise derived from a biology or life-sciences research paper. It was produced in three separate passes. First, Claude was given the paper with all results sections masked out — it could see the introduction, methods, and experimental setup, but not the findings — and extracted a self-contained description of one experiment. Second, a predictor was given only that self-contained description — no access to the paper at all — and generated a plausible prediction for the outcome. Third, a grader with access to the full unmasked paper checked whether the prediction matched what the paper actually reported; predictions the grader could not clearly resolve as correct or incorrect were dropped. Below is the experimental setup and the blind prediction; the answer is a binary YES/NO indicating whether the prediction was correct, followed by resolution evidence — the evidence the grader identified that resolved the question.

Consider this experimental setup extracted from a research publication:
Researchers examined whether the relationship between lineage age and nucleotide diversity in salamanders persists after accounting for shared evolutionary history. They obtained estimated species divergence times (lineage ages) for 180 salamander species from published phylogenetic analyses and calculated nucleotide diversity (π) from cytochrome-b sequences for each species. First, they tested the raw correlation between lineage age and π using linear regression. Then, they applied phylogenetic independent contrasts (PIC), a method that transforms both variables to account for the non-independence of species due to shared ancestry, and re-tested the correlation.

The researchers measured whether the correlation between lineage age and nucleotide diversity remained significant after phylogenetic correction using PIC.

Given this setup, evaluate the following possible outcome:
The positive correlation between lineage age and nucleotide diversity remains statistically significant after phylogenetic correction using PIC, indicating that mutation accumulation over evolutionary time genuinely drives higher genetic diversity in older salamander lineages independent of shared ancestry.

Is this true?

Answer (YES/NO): NO